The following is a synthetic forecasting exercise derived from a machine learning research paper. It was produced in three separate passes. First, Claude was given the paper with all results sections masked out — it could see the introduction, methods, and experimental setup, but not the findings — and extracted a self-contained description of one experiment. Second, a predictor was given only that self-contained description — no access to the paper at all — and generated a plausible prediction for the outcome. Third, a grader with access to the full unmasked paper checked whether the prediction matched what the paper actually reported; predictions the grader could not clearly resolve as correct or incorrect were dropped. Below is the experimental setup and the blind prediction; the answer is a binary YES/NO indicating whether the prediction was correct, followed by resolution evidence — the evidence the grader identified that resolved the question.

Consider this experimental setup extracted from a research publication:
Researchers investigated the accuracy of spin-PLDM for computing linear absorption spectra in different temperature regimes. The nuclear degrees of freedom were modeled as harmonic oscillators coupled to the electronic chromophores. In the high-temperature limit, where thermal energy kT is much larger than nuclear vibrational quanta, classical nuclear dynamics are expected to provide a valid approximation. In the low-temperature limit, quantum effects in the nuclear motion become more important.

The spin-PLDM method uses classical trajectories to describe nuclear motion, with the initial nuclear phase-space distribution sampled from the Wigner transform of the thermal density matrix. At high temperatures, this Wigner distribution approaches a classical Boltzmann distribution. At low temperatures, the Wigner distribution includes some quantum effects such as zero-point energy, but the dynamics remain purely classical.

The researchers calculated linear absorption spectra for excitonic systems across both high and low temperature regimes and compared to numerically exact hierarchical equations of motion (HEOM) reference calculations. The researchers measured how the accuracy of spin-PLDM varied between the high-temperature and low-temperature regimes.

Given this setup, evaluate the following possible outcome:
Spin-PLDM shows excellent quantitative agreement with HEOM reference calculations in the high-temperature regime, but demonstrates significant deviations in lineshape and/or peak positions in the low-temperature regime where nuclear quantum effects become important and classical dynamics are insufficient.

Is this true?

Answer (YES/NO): NO